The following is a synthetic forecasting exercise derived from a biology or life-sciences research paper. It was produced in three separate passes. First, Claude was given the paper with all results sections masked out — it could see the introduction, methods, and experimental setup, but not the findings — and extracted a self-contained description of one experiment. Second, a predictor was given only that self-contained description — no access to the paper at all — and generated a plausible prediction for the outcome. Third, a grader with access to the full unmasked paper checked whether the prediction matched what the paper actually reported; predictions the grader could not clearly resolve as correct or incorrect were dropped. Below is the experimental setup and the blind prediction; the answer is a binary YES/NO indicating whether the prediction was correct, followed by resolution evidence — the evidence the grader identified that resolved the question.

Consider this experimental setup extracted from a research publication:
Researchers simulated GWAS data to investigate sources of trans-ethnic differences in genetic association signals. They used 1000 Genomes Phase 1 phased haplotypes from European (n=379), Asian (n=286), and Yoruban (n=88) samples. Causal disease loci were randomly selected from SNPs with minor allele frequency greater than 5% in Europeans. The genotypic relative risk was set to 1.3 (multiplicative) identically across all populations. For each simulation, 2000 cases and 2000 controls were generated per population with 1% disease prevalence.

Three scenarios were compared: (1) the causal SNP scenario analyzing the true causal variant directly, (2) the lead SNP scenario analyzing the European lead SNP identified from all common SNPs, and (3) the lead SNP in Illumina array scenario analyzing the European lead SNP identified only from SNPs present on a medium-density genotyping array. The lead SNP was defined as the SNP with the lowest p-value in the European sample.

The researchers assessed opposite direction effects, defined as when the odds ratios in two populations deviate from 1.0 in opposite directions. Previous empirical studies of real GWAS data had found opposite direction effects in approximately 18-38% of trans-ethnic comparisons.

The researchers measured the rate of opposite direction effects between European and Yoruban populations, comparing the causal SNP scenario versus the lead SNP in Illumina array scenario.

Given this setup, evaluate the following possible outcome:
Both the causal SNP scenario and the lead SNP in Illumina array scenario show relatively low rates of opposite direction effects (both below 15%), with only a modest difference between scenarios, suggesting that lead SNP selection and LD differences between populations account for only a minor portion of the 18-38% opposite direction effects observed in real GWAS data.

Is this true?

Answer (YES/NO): NO